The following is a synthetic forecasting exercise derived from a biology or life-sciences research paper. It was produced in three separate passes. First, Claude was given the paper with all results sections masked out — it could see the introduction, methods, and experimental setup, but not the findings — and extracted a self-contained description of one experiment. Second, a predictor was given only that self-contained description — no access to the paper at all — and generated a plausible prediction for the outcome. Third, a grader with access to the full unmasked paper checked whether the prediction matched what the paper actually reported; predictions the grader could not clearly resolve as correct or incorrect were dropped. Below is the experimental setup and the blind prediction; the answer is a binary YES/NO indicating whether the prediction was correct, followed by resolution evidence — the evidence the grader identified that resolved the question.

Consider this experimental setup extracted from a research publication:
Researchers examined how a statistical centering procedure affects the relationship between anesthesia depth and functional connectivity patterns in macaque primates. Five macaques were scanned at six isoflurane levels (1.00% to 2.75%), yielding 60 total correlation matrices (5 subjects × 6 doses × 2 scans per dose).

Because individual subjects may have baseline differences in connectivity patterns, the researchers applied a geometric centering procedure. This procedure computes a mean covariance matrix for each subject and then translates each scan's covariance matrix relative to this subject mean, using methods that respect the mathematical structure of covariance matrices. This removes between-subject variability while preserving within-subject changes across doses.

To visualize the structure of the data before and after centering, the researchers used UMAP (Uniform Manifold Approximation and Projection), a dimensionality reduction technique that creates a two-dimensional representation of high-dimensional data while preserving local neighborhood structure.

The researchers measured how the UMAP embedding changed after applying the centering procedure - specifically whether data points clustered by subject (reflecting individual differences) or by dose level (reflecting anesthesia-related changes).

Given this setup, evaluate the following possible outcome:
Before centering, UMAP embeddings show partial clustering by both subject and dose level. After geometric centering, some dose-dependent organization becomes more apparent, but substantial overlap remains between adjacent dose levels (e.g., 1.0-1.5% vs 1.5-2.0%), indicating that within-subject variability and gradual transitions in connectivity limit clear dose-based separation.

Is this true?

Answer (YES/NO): NO